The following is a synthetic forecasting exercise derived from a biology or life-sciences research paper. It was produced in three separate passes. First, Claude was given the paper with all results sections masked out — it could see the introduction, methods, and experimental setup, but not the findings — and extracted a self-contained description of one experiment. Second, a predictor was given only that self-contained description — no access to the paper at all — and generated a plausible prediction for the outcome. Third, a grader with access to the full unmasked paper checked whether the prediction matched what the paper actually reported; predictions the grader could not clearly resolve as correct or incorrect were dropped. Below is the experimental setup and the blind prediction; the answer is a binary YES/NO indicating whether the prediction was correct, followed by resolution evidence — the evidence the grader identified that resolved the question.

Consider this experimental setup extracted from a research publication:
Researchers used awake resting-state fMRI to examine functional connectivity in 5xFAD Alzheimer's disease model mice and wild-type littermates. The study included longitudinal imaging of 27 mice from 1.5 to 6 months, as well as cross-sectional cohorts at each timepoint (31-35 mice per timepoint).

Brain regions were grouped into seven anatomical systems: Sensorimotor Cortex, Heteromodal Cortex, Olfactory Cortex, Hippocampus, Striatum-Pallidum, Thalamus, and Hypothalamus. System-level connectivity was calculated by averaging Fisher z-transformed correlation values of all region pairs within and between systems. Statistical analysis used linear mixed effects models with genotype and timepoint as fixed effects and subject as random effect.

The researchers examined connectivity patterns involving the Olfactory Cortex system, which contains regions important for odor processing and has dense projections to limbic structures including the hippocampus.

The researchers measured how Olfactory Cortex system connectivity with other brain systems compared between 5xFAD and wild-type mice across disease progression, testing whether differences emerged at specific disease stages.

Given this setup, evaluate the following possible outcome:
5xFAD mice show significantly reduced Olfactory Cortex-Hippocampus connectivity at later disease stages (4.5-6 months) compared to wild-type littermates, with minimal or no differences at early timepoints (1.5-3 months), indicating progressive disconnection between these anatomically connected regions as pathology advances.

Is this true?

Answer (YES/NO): NO